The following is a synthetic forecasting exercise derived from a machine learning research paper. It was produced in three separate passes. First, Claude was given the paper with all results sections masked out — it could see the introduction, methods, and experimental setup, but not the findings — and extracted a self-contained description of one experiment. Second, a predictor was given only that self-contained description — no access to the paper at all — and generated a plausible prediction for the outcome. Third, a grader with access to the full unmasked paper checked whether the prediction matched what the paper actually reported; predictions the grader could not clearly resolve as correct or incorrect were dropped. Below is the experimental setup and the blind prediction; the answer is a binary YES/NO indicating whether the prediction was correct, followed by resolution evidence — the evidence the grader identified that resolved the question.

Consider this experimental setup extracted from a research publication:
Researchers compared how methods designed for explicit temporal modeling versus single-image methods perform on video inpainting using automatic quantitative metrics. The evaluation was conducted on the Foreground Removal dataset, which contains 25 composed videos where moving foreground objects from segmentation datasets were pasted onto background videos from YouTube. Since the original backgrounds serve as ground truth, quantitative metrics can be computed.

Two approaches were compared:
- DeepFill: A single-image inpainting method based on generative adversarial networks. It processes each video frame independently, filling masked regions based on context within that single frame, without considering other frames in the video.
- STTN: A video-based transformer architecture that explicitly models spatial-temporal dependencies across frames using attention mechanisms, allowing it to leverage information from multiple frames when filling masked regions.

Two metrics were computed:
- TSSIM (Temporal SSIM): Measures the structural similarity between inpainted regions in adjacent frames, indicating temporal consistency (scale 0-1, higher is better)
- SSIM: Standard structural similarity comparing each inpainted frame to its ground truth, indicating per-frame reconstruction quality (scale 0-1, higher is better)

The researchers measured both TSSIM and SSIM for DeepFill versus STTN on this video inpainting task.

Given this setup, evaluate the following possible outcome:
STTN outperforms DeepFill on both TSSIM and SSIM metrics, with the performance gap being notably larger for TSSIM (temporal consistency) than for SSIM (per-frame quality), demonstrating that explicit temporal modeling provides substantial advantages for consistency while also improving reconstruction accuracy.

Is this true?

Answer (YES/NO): NO